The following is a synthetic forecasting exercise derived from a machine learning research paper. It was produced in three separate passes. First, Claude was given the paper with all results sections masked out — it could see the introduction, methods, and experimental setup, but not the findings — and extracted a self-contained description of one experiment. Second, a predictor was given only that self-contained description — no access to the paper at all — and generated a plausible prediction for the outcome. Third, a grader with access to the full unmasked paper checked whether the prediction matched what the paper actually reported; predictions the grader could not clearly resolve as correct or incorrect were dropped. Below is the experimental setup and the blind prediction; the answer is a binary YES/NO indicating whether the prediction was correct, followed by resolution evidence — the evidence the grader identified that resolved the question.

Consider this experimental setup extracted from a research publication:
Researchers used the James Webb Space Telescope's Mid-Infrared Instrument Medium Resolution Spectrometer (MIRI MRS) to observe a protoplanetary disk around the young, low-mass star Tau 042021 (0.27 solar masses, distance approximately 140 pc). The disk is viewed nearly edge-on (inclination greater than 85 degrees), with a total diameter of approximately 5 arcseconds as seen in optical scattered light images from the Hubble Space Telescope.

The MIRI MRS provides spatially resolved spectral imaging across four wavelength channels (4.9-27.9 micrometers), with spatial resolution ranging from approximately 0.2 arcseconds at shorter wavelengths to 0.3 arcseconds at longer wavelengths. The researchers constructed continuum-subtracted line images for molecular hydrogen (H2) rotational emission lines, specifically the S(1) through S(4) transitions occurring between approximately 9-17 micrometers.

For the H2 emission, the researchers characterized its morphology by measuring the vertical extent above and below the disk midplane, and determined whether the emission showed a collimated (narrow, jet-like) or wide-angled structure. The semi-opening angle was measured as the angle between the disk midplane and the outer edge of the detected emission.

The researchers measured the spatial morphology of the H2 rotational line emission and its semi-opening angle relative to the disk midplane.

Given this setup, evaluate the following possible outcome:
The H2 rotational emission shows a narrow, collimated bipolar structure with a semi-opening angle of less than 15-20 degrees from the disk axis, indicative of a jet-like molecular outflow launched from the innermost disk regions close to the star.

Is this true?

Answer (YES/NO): NO